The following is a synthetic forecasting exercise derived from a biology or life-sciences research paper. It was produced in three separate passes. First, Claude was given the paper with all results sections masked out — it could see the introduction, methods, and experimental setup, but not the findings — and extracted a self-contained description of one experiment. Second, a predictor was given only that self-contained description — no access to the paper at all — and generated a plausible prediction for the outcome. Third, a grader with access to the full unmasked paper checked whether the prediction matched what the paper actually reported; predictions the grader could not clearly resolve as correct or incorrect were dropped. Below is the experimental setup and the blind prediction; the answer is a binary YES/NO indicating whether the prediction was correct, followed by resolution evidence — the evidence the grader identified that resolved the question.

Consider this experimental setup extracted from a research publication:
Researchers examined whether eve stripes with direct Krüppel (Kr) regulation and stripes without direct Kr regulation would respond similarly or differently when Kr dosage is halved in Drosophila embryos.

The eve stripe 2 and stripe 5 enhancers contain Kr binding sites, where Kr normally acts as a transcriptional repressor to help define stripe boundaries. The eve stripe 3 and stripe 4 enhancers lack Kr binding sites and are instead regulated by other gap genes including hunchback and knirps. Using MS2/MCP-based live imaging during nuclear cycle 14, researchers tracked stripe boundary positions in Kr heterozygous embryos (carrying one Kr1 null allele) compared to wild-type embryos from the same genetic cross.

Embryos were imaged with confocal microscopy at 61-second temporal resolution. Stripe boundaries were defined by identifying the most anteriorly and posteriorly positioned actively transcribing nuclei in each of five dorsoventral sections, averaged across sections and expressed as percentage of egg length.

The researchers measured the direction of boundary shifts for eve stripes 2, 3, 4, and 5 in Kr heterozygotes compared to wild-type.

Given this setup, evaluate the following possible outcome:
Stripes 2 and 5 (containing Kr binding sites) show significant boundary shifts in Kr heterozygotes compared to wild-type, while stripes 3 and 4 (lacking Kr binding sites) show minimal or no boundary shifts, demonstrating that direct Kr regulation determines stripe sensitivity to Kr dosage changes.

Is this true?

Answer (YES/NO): NO